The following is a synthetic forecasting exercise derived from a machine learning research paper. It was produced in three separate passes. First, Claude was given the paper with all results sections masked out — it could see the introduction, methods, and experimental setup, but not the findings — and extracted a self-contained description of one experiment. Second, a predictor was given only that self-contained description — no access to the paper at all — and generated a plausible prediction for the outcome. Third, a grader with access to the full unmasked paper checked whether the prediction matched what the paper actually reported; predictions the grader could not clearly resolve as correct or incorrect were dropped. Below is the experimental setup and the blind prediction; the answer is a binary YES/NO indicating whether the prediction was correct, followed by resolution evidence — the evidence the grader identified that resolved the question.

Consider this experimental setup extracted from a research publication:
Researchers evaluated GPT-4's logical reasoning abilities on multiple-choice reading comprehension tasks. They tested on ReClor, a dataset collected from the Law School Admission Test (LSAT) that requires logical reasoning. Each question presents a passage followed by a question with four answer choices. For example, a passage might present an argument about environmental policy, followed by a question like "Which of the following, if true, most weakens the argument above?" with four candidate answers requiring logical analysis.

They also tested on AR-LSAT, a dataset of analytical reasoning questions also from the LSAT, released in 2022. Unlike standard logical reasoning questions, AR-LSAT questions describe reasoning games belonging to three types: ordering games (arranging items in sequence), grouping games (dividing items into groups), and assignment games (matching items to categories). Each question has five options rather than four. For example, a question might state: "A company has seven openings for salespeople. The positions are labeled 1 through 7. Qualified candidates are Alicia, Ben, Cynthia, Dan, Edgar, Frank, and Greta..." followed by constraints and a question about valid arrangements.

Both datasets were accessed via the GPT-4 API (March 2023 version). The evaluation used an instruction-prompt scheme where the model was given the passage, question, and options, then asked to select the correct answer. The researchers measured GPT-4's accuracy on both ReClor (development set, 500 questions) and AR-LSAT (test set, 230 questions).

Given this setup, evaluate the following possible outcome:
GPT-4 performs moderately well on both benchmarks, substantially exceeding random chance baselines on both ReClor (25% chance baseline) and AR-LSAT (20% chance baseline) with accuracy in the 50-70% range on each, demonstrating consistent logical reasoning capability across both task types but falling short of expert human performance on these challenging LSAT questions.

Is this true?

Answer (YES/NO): NO